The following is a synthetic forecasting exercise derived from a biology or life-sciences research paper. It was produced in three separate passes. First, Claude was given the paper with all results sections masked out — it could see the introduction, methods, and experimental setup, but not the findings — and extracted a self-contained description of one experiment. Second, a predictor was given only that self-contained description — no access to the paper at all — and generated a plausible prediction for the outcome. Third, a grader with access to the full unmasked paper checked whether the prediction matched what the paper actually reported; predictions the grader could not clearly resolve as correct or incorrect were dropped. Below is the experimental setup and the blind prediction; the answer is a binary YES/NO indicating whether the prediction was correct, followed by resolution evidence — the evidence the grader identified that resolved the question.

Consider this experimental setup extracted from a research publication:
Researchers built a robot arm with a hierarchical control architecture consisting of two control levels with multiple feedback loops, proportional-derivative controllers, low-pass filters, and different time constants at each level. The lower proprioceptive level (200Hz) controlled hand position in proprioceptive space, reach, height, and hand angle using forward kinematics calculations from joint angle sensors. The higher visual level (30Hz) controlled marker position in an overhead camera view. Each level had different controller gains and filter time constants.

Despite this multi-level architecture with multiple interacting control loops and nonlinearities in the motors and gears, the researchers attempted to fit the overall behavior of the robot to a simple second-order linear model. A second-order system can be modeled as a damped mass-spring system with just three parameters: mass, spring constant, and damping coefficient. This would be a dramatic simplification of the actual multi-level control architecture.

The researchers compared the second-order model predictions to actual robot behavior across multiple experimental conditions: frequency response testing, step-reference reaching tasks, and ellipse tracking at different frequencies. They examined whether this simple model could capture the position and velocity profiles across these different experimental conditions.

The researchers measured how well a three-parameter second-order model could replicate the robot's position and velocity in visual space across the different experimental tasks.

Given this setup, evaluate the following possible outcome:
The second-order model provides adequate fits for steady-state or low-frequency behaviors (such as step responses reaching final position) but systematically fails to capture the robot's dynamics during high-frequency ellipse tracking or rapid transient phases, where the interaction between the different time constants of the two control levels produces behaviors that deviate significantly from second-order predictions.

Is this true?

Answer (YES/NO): NO